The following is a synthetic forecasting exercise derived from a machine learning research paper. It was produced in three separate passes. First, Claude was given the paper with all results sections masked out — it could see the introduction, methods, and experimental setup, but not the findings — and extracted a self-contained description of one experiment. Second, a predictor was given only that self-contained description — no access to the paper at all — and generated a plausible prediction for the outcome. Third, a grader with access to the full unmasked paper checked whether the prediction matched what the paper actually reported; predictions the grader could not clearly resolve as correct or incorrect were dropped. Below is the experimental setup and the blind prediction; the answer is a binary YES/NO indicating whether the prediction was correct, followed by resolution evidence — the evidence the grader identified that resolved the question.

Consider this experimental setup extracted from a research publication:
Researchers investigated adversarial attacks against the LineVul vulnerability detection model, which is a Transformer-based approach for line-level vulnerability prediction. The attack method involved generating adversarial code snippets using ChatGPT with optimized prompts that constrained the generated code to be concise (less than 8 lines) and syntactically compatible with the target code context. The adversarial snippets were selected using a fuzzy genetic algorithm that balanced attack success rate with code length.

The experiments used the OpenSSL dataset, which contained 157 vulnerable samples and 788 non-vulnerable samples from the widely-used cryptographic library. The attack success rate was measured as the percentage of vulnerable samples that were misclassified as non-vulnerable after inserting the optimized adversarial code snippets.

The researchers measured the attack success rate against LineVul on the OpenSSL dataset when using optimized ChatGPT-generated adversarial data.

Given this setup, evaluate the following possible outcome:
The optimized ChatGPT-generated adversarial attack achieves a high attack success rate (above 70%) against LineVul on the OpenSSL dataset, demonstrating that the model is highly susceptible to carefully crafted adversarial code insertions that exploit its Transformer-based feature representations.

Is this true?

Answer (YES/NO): YES